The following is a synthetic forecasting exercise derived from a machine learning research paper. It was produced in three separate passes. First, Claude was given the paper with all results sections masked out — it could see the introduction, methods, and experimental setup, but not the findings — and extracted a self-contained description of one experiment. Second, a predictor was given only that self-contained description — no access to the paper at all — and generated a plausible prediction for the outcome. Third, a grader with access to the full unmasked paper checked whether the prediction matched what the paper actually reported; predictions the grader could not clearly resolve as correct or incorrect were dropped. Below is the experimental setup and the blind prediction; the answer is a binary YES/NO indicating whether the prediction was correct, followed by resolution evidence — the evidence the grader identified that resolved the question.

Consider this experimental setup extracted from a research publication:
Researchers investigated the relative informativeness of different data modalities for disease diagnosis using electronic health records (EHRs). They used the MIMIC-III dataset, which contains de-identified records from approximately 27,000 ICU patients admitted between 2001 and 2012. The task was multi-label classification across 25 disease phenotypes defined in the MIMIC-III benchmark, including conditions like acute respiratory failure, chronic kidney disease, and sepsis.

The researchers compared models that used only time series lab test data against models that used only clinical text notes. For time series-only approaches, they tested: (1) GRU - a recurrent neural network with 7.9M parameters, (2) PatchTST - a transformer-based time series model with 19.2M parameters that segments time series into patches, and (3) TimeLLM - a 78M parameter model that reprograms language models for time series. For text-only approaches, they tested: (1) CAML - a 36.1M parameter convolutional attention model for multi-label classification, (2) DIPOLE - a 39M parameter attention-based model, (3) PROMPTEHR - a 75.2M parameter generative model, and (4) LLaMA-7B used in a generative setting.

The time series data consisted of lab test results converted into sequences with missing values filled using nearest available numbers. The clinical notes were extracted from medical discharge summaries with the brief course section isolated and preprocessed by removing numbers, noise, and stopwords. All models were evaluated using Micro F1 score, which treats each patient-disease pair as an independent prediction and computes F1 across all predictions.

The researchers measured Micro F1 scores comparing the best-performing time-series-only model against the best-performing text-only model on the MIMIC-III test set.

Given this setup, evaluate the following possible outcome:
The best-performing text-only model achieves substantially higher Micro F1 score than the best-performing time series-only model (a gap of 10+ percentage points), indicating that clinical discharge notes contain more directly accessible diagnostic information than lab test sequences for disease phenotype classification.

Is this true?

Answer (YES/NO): YES